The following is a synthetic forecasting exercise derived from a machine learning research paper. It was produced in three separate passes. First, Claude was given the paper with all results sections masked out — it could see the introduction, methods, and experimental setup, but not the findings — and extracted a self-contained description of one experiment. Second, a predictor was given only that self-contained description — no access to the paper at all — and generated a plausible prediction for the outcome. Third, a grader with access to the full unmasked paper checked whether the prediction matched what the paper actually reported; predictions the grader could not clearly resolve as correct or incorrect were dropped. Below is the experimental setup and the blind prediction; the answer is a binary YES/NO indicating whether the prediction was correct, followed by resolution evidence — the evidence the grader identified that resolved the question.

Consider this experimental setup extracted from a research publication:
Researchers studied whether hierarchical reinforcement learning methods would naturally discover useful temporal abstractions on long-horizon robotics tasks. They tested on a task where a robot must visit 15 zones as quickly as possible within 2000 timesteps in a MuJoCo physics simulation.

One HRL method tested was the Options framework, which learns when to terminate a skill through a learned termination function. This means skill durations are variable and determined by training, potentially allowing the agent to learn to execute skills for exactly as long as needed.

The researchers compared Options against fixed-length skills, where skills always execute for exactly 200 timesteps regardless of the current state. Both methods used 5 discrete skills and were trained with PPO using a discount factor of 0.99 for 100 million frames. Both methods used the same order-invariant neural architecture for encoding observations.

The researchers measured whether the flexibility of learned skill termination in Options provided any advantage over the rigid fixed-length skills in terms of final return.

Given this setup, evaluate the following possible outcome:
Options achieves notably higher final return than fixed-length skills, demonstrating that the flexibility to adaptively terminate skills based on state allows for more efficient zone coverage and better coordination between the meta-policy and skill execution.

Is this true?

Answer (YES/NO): NO